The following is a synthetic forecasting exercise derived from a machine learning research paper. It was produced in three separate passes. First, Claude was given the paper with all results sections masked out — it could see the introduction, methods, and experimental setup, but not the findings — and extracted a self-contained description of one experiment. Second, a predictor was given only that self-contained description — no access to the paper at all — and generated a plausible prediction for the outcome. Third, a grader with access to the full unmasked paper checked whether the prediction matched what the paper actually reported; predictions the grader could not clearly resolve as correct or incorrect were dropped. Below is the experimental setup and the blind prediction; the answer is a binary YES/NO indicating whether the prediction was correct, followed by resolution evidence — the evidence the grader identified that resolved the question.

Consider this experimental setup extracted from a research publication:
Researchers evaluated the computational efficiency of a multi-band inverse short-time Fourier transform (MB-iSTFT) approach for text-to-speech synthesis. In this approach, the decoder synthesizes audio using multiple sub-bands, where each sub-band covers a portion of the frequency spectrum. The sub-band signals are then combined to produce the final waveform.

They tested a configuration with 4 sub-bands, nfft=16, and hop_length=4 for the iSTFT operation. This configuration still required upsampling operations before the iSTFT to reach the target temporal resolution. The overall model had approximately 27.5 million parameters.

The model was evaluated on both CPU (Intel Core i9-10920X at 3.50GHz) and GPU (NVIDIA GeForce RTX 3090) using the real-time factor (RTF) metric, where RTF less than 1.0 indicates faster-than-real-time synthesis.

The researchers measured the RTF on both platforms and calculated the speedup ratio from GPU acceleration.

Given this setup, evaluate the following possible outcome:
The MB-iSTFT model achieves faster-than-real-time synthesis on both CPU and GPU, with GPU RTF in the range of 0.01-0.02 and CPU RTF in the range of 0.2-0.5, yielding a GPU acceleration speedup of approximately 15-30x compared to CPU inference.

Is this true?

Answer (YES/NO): NO